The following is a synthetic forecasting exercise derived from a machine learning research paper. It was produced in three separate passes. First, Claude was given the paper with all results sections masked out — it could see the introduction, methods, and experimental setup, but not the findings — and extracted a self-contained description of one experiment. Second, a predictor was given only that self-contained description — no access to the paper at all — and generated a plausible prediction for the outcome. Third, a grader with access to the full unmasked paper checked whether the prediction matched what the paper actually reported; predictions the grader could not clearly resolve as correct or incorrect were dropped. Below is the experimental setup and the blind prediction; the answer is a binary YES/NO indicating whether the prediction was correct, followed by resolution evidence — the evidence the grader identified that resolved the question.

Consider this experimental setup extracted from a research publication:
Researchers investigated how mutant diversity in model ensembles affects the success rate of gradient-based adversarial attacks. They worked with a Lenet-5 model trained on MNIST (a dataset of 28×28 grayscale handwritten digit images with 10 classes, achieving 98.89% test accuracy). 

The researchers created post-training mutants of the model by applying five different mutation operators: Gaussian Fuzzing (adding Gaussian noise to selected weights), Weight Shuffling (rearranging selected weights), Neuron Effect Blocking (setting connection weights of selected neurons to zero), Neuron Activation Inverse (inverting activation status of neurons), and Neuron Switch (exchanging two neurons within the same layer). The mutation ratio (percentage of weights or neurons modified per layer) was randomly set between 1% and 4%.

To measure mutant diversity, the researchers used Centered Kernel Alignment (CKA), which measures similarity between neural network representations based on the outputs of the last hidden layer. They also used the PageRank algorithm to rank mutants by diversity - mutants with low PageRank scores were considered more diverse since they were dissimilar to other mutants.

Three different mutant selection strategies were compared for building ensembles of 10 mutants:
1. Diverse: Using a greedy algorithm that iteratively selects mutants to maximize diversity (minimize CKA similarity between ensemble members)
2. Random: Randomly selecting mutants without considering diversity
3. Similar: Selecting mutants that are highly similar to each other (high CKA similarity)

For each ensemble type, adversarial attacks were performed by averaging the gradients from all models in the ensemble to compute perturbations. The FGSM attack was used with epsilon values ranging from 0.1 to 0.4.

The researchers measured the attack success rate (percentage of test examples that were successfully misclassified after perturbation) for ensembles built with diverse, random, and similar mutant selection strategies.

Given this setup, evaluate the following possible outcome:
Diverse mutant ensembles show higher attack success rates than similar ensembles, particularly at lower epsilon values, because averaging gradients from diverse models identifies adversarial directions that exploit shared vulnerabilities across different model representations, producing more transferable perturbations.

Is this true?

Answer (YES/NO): NO